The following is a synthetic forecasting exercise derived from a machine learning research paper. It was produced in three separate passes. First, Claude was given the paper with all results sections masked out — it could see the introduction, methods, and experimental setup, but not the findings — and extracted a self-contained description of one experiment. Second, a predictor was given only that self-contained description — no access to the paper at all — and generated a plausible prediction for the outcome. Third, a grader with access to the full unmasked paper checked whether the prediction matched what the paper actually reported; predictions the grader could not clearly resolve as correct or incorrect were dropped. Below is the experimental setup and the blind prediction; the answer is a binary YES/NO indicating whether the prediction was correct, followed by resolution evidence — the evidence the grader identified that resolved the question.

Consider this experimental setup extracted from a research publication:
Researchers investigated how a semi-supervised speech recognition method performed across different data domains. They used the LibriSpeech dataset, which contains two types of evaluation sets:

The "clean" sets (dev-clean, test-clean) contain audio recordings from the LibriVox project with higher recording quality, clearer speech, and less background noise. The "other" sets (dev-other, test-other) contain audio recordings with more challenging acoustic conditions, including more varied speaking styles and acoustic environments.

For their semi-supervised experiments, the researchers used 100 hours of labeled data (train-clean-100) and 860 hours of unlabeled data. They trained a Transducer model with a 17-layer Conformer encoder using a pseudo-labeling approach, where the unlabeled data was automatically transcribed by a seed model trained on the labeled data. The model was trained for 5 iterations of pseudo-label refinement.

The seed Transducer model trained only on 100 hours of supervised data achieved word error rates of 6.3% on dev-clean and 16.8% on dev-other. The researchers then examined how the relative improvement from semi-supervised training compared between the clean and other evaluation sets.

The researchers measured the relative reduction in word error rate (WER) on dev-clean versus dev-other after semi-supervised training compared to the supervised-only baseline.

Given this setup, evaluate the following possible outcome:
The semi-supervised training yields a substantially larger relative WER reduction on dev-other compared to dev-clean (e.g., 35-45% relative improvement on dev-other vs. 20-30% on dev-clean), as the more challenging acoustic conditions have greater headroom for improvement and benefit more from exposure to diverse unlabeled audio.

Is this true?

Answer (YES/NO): NO